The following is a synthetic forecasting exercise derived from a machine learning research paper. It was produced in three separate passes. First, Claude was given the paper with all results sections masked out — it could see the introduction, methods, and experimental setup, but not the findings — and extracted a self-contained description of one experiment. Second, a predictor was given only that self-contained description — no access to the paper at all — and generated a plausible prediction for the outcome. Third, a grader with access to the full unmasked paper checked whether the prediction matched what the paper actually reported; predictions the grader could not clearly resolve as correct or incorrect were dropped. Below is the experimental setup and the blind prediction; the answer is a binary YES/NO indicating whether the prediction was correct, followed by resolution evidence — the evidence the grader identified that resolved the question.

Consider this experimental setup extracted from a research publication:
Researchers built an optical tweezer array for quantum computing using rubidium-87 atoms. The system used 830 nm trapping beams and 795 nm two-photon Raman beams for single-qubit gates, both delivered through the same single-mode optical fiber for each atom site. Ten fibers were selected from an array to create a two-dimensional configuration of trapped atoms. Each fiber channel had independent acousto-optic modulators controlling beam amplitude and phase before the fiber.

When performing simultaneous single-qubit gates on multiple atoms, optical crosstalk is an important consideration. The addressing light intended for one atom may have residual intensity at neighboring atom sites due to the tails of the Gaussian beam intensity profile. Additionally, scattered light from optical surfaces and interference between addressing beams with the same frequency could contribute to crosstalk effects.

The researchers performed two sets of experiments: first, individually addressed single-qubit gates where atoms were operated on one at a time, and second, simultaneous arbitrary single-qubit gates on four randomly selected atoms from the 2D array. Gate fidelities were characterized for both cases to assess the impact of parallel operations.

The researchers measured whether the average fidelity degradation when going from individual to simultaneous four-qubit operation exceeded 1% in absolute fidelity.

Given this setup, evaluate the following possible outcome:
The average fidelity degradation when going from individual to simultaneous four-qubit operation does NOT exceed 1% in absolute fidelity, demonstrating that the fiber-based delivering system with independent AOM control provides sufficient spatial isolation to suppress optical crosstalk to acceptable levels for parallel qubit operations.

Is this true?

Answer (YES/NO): YES